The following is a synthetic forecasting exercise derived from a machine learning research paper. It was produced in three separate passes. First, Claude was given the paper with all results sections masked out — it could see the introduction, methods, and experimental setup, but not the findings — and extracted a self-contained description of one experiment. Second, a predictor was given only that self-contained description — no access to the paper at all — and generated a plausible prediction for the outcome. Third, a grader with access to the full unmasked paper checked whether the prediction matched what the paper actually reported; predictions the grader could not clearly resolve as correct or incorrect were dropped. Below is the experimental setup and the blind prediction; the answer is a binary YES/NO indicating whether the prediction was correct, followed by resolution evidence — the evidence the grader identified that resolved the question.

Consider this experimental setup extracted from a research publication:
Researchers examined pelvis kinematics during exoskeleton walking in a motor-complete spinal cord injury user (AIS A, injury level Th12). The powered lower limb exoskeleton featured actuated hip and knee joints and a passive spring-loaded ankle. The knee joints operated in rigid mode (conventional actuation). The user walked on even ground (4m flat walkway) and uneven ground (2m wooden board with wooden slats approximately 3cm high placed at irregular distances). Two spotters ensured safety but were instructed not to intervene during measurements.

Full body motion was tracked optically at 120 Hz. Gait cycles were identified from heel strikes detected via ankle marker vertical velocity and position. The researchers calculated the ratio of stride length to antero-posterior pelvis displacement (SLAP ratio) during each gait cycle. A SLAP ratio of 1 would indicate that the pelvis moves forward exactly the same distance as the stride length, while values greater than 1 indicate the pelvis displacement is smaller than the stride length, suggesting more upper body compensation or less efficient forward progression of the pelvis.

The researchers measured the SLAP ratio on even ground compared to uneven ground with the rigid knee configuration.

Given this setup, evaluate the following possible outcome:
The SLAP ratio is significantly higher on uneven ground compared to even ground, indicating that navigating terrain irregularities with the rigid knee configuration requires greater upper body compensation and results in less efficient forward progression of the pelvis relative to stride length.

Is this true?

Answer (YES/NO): NO